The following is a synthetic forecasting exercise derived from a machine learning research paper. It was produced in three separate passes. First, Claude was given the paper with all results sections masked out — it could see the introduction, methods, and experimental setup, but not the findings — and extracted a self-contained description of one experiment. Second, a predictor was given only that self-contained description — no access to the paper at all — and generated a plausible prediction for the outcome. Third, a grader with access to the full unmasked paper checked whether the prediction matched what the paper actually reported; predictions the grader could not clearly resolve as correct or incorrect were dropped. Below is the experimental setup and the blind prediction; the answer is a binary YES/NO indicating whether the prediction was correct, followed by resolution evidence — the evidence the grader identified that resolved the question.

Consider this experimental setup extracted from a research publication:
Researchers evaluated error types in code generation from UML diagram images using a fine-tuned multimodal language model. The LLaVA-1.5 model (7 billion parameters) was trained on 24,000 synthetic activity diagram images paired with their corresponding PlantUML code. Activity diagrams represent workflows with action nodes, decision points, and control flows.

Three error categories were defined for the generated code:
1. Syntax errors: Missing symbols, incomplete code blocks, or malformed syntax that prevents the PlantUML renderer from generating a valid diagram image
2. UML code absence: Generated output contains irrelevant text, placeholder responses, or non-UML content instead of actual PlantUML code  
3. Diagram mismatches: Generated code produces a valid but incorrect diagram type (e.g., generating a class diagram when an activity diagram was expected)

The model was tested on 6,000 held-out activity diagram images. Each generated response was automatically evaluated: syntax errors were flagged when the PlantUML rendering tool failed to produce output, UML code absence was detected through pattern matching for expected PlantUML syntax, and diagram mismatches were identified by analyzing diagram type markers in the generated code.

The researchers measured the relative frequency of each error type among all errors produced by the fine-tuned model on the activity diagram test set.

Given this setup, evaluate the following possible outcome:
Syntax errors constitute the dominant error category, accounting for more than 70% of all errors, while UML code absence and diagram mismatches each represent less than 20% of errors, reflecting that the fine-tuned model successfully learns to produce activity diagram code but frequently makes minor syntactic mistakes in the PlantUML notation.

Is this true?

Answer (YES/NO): NO